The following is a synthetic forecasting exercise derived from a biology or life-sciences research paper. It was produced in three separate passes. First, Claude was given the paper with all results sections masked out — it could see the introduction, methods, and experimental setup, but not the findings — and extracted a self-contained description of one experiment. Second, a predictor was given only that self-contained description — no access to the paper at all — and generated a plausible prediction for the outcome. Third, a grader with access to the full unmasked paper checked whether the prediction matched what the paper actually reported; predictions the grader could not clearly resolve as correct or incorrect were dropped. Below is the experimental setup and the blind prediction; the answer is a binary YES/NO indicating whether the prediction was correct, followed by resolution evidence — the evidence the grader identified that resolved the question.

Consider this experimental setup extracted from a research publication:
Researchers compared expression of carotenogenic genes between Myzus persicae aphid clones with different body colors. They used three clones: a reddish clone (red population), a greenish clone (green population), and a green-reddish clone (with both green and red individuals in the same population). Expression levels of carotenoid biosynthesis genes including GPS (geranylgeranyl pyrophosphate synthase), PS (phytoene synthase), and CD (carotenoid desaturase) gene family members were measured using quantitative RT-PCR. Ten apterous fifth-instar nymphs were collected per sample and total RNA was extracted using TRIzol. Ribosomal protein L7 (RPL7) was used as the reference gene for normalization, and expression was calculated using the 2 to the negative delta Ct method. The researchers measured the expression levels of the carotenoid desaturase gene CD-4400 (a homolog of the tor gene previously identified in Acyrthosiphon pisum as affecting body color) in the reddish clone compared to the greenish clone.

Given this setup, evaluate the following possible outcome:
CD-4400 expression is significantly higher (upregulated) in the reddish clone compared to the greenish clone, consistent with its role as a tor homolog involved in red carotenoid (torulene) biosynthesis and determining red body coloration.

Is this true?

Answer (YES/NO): YES